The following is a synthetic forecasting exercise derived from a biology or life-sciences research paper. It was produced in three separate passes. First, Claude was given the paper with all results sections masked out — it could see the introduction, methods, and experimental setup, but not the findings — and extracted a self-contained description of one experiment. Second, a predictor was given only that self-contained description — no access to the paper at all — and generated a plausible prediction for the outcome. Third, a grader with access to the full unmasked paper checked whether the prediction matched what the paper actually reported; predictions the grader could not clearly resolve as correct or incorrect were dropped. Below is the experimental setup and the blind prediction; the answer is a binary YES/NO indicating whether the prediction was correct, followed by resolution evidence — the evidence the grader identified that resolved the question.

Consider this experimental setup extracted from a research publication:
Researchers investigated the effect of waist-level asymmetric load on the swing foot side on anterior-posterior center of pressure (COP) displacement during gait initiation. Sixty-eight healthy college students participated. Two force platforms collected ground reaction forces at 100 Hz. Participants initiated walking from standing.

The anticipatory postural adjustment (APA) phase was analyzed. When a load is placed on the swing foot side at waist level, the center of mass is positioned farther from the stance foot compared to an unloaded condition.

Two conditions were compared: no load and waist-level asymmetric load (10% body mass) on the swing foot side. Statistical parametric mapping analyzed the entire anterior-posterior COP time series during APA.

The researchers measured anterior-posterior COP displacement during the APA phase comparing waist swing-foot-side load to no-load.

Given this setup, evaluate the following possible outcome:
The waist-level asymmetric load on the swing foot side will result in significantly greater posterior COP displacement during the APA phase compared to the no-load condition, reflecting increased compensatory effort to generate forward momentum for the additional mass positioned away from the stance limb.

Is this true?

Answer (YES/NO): NO